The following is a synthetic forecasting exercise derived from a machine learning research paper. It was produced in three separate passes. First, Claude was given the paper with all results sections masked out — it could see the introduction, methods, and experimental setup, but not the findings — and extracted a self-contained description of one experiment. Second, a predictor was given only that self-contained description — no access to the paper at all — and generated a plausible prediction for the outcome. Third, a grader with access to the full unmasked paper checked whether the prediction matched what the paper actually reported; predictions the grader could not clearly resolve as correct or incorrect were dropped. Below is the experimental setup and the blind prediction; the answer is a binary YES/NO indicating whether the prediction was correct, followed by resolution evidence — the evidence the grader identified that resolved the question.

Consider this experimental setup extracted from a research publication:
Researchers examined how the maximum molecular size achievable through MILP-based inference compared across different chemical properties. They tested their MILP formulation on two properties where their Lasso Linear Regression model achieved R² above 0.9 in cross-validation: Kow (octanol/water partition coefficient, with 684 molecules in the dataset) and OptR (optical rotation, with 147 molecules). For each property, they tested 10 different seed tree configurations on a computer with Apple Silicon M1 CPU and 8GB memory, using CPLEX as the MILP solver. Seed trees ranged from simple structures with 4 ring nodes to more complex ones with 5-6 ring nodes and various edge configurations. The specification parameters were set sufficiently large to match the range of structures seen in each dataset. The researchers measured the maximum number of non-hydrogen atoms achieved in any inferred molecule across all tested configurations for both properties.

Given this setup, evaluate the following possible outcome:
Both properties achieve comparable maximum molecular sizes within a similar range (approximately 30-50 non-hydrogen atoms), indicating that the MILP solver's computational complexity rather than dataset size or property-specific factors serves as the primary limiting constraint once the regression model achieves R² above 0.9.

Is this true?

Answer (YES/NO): YES